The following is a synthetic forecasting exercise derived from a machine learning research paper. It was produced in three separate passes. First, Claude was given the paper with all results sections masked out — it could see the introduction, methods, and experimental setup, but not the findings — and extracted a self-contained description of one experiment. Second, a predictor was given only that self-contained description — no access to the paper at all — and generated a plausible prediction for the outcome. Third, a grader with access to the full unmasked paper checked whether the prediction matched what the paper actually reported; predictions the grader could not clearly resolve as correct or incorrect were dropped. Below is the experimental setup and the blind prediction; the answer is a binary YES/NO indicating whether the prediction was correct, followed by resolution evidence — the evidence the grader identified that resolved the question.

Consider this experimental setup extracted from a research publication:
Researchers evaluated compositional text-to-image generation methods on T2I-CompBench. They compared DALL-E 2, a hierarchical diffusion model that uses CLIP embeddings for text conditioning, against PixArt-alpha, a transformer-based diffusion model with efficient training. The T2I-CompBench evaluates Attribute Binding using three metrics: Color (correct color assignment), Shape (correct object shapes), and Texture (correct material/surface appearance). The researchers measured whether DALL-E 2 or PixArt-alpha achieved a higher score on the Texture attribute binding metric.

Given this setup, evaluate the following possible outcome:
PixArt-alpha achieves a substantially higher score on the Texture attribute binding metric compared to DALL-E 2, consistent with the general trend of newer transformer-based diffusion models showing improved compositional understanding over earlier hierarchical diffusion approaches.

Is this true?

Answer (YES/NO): YES